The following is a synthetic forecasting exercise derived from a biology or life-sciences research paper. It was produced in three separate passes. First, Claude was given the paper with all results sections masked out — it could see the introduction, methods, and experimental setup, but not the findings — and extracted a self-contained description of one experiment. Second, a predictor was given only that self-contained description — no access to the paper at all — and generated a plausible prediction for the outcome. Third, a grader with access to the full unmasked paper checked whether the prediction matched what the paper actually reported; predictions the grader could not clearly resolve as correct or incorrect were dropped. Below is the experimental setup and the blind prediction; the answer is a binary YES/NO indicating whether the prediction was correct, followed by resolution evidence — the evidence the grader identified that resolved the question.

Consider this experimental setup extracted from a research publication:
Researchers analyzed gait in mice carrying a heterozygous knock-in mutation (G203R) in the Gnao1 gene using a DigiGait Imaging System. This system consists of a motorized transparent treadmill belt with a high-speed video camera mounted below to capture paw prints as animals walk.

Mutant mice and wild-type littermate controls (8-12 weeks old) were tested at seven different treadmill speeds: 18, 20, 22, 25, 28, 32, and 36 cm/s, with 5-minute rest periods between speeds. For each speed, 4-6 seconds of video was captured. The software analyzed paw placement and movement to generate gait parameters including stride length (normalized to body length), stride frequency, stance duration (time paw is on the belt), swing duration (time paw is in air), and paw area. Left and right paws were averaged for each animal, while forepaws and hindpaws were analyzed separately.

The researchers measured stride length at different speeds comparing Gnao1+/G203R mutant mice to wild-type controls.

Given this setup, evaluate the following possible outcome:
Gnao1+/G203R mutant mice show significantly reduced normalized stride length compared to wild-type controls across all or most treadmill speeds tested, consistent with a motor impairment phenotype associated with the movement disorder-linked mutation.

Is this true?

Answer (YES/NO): NO